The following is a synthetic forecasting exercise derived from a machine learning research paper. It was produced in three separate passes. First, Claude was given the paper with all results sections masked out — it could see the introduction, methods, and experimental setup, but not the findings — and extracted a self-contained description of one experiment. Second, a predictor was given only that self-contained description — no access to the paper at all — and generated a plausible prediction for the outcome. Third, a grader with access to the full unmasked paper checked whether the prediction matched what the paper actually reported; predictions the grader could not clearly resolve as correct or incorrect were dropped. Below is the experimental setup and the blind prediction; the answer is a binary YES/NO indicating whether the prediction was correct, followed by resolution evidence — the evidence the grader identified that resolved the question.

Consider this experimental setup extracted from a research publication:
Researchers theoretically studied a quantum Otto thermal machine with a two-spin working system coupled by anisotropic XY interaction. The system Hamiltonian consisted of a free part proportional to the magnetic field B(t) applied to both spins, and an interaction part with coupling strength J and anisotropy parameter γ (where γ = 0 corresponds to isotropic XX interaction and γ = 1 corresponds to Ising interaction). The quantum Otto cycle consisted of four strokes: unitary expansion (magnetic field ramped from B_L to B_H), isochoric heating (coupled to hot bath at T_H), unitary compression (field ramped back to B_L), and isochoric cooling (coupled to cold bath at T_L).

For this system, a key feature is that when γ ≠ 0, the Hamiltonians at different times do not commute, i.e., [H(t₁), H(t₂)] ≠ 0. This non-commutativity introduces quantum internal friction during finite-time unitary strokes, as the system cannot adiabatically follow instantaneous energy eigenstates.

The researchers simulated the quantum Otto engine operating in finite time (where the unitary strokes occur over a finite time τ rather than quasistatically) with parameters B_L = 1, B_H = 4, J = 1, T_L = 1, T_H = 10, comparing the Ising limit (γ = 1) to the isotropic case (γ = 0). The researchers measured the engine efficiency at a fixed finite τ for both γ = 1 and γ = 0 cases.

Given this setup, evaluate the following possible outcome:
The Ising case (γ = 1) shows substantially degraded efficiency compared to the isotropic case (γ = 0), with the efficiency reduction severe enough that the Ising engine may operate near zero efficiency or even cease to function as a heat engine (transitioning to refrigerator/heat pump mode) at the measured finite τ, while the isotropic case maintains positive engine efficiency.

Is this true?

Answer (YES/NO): NO